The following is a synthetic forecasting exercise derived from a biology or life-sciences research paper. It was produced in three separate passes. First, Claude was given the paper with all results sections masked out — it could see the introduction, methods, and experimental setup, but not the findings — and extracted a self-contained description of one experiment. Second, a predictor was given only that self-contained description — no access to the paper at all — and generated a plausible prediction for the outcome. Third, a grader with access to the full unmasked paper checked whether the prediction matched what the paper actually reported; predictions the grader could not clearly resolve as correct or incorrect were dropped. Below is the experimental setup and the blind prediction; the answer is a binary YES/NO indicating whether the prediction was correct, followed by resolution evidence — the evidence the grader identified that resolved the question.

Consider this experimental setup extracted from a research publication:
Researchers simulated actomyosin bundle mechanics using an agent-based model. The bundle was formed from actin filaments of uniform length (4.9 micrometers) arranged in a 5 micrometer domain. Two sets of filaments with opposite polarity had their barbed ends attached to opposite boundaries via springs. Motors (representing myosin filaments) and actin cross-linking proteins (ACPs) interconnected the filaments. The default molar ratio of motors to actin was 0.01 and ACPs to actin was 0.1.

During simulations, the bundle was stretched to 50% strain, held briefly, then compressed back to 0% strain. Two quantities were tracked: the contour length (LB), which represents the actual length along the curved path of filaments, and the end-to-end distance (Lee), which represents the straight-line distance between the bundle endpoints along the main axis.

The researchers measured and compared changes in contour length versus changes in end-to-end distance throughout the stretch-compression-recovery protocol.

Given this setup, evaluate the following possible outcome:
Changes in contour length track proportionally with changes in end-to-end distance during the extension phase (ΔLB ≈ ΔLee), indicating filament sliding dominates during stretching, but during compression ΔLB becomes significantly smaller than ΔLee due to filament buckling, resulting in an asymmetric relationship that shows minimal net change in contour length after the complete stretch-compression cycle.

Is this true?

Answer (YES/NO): NO